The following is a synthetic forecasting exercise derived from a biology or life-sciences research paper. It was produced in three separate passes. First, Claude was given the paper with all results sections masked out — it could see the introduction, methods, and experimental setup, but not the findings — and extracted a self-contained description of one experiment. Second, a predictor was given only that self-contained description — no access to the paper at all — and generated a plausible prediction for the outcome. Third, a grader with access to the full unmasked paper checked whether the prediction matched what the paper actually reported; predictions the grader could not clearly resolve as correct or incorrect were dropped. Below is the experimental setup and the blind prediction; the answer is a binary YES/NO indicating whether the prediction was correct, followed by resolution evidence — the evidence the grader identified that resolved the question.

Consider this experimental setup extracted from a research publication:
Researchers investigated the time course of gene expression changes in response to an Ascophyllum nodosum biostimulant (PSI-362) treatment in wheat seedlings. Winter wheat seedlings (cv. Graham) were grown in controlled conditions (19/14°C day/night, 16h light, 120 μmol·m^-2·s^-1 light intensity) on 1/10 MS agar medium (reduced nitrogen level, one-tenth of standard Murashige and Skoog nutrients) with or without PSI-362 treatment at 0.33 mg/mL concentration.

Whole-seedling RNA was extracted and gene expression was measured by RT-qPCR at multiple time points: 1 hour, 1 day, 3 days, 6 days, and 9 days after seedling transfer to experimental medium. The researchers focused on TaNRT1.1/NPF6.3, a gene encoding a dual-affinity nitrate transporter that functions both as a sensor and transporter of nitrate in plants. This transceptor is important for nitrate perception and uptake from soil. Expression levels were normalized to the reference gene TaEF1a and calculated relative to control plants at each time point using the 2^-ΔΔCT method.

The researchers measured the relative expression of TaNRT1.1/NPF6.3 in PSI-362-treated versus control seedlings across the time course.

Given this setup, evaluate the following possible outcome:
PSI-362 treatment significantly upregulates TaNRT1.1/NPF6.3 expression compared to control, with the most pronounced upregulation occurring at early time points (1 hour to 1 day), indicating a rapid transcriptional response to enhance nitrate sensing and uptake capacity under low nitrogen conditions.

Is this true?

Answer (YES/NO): NO